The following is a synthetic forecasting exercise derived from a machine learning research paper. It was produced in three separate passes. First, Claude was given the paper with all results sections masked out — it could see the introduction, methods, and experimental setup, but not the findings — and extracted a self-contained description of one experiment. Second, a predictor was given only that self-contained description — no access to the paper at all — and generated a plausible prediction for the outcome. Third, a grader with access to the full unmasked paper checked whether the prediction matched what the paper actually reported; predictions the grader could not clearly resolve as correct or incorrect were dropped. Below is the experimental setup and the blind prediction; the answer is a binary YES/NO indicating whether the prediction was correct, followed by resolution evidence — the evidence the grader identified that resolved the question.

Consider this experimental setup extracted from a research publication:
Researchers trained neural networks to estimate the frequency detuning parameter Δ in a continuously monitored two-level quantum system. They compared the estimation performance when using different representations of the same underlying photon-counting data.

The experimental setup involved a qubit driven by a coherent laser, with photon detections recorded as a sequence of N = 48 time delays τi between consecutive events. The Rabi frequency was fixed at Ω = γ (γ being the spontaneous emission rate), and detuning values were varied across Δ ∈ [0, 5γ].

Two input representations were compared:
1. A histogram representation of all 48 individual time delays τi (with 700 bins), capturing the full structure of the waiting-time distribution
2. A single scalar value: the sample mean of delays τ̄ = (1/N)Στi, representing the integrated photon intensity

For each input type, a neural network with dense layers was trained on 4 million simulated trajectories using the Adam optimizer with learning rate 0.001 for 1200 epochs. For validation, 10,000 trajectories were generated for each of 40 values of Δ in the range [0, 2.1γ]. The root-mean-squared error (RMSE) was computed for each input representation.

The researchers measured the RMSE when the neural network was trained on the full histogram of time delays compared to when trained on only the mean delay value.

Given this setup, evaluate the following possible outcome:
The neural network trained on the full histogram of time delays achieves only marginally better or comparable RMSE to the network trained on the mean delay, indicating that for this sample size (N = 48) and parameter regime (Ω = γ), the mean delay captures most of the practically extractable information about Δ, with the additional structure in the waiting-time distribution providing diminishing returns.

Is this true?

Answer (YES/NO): NO